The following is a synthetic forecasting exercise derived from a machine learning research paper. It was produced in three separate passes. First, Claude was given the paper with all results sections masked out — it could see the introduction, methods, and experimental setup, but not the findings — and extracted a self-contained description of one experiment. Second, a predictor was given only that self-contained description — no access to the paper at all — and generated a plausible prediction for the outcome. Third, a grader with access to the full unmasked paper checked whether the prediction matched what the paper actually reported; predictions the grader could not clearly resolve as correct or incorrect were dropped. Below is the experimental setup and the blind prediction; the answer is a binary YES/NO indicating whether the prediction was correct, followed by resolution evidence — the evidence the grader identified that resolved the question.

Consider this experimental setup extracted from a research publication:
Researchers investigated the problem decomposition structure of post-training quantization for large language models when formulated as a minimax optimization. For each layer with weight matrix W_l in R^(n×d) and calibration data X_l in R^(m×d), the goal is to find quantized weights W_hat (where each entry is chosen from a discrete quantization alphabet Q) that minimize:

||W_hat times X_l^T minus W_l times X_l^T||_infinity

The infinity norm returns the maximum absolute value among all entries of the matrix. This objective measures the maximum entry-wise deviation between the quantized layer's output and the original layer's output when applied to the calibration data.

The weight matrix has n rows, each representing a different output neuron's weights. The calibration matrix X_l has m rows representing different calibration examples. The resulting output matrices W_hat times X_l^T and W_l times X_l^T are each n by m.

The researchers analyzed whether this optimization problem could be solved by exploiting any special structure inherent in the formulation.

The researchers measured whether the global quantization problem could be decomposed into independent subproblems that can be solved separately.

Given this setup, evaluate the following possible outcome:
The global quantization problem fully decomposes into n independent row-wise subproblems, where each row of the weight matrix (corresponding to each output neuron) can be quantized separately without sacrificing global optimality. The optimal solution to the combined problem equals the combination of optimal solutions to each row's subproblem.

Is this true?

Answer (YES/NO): YES